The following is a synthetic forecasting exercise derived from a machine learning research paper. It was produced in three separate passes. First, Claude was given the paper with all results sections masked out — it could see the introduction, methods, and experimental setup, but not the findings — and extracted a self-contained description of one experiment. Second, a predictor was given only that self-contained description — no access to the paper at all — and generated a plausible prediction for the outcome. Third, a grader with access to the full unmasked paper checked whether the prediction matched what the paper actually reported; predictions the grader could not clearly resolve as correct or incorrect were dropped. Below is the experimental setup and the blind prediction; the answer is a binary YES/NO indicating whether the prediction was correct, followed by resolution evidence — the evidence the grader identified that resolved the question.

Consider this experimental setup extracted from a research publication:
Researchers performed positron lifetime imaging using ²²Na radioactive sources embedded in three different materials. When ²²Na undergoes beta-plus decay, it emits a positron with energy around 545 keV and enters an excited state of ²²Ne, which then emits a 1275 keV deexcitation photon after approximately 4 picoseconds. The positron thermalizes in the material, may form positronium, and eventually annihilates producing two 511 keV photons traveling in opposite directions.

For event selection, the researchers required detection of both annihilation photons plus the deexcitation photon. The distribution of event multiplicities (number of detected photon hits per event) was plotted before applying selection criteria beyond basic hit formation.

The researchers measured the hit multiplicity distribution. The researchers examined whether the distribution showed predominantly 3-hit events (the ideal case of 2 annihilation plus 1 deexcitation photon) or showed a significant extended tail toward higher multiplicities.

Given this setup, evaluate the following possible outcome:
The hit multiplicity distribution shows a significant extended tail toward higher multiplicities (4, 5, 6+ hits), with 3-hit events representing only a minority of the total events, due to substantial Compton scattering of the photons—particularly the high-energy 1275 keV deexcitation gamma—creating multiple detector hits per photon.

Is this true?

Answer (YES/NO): NO